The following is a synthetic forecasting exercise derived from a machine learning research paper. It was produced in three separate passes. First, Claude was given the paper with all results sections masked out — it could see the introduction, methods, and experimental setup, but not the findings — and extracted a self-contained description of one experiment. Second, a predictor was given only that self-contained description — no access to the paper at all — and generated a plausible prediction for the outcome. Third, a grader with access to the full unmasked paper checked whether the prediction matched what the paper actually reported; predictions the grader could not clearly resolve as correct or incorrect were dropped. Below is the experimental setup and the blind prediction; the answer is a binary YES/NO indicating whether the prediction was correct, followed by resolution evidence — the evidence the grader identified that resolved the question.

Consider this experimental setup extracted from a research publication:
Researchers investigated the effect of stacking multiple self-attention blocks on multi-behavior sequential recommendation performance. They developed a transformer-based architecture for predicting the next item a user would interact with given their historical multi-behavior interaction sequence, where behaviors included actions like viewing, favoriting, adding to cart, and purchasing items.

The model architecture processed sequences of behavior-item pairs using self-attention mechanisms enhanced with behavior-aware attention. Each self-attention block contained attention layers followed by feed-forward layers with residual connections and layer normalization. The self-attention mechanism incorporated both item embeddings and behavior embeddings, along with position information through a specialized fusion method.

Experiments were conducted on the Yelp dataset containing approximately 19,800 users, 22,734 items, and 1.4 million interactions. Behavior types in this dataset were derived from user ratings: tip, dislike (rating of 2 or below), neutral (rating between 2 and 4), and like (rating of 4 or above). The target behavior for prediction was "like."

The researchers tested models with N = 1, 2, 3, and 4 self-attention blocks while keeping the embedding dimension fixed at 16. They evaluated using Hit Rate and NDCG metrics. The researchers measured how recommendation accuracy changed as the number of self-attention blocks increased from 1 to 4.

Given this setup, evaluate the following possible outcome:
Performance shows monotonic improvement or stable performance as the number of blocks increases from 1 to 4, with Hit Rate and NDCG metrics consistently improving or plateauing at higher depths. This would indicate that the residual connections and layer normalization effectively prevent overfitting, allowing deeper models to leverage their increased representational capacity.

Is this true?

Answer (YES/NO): YES